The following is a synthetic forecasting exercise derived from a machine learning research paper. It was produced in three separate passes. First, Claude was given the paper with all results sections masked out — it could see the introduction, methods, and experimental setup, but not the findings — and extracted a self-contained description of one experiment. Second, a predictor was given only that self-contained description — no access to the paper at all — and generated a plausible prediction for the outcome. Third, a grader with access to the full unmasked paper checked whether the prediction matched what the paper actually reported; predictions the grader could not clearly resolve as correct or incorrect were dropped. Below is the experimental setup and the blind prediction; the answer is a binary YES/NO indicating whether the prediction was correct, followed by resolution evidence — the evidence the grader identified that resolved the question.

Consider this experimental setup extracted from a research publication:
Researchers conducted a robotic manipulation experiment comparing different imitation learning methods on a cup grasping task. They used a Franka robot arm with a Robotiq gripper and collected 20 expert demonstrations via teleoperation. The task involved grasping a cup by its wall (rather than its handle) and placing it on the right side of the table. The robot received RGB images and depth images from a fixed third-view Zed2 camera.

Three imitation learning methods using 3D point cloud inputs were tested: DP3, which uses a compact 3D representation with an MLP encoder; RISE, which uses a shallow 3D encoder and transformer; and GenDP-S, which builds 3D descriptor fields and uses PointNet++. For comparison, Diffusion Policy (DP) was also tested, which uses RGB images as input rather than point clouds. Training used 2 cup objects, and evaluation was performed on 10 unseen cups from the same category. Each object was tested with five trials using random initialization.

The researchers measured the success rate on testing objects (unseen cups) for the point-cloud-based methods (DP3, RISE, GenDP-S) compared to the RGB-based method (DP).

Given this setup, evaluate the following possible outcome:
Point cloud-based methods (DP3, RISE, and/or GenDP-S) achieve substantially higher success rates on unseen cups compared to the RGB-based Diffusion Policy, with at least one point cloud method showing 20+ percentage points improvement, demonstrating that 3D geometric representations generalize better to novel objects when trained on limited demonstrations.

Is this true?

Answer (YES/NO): NO